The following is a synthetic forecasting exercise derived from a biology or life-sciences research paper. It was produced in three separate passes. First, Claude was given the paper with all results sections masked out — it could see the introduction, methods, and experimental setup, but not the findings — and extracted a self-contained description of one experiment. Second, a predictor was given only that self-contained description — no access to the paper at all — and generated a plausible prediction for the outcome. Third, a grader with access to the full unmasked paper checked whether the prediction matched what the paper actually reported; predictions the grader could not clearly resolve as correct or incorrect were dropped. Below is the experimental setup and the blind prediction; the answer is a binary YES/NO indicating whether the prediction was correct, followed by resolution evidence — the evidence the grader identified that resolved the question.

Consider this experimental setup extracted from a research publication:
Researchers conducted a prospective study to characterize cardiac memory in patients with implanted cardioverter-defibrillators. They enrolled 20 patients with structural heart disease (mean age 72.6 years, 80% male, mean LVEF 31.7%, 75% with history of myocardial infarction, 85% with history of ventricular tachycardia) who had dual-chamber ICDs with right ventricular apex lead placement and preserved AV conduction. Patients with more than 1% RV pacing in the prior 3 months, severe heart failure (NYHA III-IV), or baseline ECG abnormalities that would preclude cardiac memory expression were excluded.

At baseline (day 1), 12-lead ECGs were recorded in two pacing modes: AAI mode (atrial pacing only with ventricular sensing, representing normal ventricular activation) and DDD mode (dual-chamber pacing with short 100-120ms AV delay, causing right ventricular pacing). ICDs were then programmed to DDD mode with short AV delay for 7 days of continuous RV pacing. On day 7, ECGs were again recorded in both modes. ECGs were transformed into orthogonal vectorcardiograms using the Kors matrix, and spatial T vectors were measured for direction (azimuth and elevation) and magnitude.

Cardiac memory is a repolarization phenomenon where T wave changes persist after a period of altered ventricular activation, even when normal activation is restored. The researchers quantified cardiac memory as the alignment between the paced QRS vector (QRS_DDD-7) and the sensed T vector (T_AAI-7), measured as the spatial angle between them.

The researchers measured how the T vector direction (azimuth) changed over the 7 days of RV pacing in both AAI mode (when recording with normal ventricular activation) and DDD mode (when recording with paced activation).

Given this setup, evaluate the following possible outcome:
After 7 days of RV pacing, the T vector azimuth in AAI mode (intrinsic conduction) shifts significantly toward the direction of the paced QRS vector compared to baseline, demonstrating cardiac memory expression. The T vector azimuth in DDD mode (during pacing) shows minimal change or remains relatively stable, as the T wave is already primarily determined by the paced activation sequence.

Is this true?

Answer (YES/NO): YES